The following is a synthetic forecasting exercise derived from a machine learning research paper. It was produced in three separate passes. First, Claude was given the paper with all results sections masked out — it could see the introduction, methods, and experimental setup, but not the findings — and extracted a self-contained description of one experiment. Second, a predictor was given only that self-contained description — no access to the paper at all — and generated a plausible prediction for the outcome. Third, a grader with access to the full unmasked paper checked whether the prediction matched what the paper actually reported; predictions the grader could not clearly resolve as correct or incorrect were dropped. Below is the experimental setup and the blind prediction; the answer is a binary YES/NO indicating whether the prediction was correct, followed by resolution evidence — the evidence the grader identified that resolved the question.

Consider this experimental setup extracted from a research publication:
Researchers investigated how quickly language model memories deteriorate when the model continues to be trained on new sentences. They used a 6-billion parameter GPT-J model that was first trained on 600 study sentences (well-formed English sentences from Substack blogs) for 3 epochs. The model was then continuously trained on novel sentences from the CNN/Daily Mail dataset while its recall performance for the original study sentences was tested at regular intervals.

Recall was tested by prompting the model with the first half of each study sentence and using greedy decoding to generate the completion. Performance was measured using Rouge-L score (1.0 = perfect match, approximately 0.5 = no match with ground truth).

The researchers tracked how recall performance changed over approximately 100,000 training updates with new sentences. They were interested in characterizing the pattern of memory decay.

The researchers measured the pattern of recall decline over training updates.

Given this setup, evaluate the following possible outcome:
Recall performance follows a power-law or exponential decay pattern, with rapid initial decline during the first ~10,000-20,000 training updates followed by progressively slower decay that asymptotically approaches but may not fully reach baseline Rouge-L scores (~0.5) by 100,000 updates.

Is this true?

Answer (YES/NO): NO